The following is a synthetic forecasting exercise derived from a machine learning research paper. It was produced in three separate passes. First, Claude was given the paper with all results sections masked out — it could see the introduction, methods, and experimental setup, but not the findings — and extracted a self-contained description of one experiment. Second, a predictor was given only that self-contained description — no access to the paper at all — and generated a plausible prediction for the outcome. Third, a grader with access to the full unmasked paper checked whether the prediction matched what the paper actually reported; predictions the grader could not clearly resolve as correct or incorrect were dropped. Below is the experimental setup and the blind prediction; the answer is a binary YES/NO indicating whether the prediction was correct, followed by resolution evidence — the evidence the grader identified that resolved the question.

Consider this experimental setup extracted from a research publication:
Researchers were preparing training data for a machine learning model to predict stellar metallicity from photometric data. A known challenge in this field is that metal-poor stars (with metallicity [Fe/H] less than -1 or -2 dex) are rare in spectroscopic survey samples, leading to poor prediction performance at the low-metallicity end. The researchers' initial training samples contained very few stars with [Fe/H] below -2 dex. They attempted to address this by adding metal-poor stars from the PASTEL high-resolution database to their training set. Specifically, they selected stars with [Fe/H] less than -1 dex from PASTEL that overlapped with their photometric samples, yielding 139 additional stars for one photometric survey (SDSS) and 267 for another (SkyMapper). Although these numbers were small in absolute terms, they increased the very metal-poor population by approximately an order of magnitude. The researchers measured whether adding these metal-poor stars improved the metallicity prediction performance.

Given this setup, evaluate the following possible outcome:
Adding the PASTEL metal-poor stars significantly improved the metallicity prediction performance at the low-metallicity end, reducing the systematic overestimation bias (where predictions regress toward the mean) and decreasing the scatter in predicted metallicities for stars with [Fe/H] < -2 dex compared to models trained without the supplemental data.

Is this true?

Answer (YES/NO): NO